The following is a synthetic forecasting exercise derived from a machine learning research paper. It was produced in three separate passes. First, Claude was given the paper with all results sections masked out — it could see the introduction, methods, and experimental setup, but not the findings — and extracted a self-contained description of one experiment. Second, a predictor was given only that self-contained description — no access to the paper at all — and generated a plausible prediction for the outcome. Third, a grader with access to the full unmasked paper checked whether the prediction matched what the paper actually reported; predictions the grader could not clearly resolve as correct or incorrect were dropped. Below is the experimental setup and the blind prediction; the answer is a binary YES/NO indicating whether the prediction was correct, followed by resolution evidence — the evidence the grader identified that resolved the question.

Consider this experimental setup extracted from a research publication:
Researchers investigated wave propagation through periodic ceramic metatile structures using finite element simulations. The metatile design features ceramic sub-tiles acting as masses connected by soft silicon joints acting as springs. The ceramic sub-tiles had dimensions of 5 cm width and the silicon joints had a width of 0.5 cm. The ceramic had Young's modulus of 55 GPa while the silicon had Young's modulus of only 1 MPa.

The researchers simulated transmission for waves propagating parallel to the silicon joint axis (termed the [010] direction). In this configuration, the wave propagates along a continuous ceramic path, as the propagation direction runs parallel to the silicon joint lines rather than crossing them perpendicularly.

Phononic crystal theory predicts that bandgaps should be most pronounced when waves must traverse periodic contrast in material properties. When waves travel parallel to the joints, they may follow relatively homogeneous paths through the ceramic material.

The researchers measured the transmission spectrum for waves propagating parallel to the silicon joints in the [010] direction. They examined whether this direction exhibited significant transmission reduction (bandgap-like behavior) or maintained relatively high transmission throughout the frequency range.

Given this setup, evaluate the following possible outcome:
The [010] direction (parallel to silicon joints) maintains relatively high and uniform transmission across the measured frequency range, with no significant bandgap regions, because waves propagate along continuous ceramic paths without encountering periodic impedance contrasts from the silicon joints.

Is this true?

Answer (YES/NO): YES